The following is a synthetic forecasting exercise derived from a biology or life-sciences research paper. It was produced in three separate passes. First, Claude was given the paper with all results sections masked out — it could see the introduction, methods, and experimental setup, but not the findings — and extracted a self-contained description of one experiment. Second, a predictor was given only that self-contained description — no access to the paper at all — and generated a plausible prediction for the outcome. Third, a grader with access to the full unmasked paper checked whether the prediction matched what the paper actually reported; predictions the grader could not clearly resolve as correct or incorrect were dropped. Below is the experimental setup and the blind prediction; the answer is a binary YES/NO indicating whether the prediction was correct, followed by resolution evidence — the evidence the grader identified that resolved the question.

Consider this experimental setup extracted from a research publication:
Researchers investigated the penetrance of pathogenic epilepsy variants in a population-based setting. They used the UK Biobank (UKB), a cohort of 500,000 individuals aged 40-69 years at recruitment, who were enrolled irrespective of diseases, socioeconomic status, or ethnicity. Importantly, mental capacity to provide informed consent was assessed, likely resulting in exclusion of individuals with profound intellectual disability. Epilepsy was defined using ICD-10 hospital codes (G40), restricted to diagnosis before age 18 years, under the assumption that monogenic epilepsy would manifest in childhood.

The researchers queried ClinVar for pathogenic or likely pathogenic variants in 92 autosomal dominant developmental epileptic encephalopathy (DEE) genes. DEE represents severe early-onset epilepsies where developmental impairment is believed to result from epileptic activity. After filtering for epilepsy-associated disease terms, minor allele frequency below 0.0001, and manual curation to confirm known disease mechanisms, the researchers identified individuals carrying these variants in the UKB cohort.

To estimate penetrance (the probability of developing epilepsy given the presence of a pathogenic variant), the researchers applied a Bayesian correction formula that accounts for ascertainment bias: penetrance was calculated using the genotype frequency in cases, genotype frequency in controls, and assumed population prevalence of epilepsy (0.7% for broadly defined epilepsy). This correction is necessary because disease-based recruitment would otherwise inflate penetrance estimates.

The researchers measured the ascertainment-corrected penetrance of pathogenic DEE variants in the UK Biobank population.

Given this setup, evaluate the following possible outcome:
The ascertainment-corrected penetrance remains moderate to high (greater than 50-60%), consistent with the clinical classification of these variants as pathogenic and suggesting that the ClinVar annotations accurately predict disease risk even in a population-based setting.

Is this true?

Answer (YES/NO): NO